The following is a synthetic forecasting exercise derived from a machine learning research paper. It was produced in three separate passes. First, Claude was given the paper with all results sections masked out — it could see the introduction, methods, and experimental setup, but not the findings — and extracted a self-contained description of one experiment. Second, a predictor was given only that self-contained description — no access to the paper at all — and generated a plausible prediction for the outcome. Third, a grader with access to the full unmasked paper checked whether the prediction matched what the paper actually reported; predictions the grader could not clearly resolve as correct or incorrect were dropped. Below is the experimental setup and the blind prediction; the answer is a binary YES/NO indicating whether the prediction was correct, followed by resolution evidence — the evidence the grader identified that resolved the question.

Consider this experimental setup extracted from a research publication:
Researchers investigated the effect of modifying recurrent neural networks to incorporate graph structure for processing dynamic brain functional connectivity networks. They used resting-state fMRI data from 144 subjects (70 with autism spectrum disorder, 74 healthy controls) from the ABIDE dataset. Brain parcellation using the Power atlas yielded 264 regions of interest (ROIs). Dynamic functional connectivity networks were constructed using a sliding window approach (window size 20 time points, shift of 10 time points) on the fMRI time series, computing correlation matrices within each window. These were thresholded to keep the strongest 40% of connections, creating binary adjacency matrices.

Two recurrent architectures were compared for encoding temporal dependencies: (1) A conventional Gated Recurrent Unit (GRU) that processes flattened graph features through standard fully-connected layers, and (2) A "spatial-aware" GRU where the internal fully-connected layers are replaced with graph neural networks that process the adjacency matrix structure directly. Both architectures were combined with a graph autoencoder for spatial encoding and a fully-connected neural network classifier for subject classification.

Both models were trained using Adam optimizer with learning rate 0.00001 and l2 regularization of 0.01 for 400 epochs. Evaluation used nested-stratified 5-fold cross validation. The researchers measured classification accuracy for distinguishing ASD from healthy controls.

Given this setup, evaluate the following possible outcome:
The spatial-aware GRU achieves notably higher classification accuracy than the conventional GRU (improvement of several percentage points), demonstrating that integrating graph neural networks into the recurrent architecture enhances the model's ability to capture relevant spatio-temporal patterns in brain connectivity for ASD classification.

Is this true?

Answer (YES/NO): YES